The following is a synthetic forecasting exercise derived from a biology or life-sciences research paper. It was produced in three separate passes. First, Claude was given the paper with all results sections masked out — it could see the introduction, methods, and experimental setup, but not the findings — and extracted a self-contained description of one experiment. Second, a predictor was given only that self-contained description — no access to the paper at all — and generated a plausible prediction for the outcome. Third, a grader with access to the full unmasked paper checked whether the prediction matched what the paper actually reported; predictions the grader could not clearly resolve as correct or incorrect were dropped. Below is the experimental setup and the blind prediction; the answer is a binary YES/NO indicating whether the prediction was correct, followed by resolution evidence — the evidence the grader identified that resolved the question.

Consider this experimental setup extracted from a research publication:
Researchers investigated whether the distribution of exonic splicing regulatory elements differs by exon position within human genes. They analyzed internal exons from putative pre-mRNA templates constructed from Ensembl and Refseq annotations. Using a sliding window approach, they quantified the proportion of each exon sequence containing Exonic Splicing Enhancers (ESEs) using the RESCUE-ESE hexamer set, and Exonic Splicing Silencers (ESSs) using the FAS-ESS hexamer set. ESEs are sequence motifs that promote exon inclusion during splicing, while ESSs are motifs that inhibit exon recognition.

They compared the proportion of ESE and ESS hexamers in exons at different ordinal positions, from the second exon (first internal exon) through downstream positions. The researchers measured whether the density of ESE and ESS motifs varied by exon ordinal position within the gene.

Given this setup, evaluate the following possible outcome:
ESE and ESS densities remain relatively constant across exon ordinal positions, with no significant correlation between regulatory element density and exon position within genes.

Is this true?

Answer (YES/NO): NO